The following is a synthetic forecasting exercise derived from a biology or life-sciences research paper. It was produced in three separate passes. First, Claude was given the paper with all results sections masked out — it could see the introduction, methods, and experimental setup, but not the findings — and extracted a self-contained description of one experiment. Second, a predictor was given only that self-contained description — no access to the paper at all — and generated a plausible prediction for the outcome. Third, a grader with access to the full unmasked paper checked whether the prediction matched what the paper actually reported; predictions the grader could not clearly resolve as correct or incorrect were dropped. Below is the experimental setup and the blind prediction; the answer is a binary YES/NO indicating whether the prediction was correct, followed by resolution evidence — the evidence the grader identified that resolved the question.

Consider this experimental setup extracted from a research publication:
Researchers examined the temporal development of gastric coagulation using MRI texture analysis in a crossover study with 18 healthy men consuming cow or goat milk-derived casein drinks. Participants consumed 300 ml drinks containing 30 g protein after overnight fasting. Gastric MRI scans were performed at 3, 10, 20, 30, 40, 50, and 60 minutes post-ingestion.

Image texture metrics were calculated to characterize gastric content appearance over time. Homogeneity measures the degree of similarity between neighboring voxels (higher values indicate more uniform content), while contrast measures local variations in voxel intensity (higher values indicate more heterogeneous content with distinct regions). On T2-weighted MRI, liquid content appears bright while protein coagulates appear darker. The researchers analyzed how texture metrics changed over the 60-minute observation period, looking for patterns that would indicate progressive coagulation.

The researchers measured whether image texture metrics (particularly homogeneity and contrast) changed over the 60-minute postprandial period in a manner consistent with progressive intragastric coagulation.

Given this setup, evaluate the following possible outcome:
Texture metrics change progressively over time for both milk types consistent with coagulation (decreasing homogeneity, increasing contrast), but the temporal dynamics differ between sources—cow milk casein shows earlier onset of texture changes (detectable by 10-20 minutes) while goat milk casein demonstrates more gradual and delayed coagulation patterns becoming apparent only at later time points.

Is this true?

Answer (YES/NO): NO